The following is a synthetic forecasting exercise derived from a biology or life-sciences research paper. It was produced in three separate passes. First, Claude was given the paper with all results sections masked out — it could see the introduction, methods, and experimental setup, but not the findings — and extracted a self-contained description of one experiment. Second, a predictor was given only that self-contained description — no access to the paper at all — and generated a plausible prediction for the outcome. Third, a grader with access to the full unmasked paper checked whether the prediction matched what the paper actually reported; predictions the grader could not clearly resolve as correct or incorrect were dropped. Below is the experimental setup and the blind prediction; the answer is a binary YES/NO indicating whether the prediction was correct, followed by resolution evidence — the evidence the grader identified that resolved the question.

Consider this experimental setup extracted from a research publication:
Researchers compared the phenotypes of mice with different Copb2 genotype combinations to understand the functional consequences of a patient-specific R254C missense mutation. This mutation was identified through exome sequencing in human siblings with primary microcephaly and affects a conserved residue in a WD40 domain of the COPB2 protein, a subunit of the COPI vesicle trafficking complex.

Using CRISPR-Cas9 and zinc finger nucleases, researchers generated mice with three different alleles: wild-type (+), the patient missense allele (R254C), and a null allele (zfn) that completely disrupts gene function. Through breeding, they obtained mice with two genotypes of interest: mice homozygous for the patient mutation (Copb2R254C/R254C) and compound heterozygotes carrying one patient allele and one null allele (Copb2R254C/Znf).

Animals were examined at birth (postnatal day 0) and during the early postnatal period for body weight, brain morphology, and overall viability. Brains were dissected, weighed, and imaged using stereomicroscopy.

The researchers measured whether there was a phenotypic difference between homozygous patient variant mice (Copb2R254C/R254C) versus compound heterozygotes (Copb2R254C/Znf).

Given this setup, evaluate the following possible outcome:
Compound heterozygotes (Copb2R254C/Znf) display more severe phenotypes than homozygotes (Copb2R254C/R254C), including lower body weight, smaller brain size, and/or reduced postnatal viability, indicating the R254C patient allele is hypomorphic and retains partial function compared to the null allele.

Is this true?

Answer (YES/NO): YES